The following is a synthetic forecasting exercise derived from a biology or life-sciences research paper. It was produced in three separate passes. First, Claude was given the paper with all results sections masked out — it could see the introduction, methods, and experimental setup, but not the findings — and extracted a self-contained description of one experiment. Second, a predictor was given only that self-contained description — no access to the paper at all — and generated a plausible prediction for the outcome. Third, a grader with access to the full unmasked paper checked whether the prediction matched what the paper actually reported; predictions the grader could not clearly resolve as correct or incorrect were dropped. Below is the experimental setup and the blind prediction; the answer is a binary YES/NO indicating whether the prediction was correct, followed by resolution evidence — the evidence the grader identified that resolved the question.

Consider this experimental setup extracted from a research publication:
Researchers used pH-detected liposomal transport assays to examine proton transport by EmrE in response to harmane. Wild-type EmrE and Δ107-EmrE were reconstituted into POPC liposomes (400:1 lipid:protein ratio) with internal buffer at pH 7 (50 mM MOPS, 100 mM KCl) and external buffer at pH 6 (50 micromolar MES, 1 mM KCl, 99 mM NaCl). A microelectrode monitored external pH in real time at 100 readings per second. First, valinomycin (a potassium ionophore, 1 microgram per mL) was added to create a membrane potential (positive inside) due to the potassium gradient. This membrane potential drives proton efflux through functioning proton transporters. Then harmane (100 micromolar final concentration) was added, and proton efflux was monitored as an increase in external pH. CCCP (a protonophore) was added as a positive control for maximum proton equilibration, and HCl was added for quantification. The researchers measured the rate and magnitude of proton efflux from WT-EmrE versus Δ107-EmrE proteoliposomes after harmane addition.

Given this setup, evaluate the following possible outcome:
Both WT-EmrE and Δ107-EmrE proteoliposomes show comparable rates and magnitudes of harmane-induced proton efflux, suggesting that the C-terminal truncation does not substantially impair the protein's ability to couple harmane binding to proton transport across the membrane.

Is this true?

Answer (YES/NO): NO